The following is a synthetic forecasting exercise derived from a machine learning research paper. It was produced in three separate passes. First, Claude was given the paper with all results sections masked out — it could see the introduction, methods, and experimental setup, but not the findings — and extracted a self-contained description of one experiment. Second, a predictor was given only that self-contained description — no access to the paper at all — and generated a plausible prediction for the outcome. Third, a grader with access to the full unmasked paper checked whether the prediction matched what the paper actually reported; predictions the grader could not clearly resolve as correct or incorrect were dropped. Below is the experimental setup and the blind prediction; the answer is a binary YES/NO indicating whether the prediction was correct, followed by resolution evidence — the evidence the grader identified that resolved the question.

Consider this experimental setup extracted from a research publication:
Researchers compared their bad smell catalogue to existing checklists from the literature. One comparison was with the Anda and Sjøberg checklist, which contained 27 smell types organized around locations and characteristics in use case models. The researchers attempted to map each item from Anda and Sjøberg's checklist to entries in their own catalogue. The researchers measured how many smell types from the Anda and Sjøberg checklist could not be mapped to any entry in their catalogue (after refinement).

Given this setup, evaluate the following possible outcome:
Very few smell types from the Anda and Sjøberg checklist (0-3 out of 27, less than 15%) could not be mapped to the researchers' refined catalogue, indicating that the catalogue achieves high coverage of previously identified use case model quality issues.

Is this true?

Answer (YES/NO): NO